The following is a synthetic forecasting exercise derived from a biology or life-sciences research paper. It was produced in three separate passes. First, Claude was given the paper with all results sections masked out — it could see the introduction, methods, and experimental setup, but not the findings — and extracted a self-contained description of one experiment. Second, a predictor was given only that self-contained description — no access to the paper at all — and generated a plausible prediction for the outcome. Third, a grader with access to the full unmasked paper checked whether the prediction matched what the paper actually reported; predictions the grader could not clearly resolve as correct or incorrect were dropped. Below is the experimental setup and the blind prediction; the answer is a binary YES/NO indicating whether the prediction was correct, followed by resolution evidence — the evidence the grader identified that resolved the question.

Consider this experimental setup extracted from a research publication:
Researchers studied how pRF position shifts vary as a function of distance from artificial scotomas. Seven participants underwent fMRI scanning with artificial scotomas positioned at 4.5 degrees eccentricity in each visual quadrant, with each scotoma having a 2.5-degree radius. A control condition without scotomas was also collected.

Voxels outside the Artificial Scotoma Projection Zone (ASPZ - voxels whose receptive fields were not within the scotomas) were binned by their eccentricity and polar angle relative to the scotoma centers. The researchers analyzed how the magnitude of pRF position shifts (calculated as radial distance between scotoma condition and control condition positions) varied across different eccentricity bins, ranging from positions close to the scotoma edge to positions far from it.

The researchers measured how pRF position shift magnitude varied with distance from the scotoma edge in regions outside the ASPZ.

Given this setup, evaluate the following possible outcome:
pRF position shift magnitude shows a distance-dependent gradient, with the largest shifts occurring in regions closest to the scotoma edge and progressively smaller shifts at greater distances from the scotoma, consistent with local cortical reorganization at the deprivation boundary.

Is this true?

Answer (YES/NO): NO